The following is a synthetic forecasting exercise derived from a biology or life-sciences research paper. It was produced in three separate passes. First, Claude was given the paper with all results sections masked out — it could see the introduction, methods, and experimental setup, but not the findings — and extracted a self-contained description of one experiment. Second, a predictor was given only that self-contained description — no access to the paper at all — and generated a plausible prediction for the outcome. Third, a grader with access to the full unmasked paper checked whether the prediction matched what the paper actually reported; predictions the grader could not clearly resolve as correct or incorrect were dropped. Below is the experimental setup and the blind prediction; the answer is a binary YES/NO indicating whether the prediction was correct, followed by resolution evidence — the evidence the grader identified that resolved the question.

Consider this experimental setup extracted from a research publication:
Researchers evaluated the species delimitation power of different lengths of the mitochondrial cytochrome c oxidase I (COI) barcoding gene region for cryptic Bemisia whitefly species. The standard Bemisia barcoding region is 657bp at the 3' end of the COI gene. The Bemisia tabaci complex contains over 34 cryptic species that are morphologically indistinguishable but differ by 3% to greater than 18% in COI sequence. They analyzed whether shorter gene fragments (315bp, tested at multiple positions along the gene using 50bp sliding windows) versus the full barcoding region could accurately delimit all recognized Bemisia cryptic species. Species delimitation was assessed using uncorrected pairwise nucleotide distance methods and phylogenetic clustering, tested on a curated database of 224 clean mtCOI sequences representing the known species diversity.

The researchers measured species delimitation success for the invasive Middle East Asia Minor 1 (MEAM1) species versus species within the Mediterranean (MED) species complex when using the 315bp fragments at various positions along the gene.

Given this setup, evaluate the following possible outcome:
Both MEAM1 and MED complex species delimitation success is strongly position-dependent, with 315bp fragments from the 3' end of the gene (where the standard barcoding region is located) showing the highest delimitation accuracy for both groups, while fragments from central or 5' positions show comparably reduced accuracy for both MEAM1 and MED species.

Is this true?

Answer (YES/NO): NO